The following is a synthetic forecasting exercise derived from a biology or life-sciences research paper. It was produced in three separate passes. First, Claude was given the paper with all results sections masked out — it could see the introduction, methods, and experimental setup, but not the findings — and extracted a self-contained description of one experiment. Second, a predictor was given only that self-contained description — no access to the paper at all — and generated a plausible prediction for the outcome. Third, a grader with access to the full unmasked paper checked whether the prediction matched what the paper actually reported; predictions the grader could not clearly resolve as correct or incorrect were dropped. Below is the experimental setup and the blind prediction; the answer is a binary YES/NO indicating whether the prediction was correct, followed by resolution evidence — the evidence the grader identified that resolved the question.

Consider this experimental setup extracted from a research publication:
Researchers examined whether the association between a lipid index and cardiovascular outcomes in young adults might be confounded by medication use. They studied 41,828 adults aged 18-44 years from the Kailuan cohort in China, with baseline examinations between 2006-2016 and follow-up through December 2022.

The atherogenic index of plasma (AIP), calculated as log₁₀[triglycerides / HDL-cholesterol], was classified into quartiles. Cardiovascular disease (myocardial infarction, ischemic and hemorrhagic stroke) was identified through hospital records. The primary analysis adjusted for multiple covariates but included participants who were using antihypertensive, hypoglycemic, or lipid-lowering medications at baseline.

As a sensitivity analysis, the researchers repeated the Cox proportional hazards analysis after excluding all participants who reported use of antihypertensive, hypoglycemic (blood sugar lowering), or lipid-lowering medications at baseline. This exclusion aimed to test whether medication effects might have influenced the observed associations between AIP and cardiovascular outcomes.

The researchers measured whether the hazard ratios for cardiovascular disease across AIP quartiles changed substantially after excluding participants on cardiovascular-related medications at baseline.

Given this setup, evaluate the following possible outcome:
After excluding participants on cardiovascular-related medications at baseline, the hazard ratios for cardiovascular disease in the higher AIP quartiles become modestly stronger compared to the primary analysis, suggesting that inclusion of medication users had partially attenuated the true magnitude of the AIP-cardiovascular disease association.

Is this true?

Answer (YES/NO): NO